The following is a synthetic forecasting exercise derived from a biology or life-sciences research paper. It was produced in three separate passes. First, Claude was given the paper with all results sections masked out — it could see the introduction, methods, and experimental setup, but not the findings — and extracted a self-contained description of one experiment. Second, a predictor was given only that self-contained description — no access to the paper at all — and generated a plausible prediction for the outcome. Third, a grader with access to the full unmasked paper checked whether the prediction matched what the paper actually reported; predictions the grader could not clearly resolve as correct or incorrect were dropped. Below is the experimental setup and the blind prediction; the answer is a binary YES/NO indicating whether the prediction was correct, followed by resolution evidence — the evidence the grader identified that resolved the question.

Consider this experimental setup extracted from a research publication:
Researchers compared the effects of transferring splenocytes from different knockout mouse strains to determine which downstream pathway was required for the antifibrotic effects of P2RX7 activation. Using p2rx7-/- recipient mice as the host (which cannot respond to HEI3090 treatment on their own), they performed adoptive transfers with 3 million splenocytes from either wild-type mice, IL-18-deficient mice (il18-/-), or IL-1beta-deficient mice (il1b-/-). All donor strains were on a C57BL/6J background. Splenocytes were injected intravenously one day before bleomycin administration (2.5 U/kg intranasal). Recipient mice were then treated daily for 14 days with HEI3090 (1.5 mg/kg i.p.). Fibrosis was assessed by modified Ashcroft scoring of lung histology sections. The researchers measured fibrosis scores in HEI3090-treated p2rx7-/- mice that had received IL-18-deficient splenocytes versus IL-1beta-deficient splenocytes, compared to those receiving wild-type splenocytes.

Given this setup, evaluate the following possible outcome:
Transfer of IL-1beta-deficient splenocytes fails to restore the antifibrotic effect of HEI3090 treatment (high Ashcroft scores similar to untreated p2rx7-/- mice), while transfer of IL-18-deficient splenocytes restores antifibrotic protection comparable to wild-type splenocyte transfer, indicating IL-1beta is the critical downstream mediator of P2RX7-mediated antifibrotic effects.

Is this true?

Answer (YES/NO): NO